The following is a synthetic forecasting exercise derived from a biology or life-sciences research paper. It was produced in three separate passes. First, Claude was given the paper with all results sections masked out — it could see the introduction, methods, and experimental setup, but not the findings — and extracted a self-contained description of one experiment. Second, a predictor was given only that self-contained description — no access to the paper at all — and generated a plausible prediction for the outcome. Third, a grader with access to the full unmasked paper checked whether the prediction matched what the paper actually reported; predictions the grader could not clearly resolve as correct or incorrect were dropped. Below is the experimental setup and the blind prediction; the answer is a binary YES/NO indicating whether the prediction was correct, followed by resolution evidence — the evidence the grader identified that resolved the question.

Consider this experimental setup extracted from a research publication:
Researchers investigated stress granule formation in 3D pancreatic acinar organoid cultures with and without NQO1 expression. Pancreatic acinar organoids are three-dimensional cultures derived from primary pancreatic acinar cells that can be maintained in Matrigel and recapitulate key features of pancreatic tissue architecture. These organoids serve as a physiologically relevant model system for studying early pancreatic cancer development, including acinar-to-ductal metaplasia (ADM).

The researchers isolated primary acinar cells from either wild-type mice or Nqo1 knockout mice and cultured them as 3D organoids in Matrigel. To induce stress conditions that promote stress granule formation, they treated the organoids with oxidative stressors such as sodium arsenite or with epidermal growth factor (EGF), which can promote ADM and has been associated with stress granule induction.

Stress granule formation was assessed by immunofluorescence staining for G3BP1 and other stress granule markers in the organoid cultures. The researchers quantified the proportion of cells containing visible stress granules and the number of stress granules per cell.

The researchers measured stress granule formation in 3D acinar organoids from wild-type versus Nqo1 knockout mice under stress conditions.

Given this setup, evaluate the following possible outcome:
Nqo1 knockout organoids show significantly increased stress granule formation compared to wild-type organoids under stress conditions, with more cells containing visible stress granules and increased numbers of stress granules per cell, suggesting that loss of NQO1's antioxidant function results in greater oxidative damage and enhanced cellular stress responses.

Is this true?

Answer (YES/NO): NO